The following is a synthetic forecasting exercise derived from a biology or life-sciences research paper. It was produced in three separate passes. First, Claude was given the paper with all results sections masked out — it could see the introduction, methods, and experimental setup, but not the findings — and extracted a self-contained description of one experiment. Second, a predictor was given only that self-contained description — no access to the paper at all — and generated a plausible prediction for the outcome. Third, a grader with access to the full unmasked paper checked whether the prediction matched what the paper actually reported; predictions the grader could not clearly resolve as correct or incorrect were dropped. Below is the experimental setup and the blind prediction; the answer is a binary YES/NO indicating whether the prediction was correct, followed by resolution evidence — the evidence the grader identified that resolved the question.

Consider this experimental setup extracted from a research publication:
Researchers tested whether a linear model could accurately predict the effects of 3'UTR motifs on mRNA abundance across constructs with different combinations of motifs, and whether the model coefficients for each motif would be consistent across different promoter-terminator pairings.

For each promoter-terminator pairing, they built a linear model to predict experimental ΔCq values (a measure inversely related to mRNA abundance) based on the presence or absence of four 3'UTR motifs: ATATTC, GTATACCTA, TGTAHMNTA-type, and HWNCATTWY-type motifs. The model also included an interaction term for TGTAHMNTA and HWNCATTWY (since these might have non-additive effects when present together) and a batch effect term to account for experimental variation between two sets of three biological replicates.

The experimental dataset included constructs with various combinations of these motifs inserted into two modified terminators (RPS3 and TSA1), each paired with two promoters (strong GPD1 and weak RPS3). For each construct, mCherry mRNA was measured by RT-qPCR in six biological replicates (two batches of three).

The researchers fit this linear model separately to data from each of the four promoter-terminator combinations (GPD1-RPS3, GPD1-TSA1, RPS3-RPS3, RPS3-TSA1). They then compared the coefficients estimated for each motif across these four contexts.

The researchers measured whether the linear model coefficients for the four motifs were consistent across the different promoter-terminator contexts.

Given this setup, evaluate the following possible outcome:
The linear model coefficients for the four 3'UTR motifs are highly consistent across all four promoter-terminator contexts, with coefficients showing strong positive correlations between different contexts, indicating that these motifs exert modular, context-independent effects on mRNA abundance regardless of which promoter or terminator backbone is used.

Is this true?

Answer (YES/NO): NO